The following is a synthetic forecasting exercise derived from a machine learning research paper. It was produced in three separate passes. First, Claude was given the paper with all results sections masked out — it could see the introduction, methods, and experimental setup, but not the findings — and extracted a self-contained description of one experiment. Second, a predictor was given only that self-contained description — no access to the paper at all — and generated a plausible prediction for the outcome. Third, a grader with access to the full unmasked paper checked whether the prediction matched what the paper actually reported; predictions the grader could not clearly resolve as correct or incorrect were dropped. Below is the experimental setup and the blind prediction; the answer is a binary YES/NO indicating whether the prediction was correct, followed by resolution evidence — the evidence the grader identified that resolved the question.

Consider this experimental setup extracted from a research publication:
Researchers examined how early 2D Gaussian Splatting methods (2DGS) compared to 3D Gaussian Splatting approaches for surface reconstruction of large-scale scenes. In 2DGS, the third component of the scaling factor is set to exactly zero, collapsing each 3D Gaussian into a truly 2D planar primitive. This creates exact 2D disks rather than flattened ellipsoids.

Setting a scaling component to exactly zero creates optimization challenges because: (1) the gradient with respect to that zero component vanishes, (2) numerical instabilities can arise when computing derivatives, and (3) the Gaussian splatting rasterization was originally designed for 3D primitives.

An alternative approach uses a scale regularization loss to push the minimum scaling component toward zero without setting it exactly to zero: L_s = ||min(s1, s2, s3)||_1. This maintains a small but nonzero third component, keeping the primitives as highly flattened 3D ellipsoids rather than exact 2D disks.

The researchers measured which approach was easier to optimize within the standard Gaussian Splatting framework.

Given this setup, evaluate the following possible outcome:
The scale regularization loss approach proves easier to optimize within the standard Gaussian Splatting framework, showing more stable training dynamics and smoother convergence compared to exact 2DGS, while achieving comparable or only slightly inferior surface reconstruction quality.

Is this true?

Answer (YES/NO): NO